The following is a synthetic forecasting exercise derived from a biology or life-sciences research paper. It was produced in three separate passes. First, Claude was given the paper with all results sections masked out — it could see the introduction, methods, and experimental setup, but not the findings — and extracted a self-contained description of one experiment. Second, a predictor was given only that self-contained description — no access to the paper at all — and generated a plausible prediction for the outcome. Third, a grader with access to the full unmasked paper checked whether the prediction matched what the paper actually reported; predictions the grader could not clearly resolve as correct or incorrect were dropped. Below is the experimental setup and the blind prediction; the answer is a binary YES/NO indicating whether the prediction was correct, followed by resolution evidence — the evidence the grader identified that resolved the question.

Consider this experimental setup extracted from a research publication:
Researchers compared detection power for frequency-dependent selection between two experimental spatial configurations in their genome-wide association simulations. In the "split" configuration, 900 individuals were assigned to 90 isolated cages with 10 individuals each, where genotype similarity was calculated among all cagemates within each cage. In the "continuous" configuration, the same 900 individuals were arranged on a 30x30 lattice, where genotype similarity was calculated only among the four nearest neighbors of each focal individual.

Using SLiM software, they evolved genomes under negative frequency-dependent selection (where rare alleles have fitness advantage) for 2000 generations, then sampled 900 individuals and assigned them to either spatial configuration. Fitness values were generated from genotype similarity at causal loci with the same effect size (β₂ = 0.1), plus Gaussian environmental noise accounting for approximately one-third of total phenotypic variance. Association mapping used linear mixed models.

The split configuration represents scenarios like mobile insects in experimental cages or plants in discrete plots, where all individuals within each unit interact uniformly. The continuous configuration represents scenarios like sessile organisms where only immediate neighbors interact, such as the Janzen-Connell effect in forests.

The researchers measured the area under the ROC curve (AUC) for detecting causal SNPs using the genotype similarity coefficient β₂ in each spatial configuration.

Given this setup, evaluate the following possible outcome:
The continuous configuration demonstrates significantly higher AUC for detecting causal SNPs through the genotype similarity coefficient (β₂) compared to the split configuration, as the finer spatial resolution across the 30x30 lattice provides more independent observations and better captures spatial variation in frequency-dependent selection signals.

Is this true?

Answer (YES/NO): NO